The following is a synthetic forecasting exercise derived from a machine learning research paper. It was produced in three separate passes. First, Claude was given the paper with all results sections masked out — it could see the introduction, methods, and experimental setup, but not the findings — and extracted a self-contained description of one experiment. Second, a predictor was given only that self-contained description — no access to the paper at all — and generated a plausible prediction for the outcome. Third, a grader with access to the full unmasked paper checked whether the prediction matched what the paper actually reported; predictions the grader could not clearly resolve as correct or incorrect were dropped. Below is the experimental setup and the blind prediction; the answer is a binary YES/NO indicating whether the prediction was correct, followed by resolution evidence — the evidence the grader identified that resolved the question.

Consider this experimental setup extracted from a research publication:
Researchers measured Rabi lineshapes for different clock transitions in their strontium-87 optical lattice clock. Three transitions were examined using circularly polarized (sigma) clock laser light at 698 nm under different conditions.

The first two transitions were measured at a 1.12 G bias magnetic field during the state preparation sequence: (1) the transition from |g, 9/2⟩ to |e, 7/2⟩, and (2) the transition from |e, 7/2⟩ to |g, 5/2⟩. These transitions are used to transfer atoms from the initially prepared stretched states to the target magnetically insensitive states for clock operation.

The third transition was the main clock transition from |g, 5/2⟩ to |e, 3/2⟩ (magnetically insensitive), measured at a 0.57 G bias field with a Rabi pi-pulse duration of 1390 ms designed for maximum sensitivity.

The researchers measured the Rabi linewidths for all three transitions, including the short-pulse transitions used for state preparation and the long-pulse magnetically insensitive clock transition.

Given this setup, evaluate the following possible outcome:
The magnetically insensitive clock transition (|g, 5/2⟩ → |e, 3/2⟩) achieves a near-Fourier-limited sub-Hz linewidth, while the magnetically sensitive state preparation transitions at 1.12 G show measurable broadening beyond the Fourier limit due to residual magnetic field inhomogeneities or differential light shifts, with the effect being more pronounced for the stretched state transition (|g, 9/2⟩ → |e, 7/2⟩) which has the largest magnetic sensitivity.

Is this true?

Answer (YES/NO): NO